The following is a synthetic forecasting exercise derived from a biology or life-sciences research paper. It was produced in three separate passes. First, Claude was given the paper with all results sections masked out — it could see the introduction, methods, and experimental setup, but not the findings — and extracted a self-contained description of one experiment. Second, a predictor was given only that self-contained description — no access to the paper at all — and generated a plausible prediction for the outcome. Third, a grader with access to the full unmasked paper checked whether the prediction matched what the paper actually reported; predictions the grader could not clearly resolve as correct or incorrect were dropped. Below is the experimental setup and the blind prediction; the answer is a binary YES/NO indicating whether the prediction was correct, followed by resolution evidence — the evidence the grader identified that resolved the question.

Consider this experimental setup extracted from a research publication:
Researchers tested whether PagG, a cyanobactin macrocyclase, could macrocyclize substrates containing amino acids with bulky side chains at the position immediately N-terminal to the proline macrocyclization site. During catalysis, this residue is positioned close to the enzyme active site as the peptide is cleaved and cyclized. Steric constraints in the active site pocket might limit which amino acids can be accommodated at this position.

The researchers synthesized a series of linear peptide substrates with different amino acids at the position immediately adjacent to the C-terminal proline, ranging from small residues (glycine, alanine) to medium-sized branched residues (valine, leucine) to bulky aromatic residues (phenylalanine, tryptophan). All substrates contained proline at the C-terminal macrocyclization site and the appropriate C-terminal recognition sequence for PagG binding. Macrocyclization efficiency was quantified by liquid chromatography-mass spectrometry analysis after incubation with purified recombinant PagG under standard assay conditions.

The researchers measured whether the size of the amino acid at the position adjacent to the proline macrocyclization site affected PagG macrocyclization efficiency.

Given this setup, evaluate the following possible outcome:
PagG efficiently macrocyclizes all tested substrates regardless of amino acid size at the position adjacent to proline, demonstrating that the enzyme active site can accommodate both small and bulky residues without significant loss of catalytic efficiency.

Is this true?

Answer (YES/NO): NO